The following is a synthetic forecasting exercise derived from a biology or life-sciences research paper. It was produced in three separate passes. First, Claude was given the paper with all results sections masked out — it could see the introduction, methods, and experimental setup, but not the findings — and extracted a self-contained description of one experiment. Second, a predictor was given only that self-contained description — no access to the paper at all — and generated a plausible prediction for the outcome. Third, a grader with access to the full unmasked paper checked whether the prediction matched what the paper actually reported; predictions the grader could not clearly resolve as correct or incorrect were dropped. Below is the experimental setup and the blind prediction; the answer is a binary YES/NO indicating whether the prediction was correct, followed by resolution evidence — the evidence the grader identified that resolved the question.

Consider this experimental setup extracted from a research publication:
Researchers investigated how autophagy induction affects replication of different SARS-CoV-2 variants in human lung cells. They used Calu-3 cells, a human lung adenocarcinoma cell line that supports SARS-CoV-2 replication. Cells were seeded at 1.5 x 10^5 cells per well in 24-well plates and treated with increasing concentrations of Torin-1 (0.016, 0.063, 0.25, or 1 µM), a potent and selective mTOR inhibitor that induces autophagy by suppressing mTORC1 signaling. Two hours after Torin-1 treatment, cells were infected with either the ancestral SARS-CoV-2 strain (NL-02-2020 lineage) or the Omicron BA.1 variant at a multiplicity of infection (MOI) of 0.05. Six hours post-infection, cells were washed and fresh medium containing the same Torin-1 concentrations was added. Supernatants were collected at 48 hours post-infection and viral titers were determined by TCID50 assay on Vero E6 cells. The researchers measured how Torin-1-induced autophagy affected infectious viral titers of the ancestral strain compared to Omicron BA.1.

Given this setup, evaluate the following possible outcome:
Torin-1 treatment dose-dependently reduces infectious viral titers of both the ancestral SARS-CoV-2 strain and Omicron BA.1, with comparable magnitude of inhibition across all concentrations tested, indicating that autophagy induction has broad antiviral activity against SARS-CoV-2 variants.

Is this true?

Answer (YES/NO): NO